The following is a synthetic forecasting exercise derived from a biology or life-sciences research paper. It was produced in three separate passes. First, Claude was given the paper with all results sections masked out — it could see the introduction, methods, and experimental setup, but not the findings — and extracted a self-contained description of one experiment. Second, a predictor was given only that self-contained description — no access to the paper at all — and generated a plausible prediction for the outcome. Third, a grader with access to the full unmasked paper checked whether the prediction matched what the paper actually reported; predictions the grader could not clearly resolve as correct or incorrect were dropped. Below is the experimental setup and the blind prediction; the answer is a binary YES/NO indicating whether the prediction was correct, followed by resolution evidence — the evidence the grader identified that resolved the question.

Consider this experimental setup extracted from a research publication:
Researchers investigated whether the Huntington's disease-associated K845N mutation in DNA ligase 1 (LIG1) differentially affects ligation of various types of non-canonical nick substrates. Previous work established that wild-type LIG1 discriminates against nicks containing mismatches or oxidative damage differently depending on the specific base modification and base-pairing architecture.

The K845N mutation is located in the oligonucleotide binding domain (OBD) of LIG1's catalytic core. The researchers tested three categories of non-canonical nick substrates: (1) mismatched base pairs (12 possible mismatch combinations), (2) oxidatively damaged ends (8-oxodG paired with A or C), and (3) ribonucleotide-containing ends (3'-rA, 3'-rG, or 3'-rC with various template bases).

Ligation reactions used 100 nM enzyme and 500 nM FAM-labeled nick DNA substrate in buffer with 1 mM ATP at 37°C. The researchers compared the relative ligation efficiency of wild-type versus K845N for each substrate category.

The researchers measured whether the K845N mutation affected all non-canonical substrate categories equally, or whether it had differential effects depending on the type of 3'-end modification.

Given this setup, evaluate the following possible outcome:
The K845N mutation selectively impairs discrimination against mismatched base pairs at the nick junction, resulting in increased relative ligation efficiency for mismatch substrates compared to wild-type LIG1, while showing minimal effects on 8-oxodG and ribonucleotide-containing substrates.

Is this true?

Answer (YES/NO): NO